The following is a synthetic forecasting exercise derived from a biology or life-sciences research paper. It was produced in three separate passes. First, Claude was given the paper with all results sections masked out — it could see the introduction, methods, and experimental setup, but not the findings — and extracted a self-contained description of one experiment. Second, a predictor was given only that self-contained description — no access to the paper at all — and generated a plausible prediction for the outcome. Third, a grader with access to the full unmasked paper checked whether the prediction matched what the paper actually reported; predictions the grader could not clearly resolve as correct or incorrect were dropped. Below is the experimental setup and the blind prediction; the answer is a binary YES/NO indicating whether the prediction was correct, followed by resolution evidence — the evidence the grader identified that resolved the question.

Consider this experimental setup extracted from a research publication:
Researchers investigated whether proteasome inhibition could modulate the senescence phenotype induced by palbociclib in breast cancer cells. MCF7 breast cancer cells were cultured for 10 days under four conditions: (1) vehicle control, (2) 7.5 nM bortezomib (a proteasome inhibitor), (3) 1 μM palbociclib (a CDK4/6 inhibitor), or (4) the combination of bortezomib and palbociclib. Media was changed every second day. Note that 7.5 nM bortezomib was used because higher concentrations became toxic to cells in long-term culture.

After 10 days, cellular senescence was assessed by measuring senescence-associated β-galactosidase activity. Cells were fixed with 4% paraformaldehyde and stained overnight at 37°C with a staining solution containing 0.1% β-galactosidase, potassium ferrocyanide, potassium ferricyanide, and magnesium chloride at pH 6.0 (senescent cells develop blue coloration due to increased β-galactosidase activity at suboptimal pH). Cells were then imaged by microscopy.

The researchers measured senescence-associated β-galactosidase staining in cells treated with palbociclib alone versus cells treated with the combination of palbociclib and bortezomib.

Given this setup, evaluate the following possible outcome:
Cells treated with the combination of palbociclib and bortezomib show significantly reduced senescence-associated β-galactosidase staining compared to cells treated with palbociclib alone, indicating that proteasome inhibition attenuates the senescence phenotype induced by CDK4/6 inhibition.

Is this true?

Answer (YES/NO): YES